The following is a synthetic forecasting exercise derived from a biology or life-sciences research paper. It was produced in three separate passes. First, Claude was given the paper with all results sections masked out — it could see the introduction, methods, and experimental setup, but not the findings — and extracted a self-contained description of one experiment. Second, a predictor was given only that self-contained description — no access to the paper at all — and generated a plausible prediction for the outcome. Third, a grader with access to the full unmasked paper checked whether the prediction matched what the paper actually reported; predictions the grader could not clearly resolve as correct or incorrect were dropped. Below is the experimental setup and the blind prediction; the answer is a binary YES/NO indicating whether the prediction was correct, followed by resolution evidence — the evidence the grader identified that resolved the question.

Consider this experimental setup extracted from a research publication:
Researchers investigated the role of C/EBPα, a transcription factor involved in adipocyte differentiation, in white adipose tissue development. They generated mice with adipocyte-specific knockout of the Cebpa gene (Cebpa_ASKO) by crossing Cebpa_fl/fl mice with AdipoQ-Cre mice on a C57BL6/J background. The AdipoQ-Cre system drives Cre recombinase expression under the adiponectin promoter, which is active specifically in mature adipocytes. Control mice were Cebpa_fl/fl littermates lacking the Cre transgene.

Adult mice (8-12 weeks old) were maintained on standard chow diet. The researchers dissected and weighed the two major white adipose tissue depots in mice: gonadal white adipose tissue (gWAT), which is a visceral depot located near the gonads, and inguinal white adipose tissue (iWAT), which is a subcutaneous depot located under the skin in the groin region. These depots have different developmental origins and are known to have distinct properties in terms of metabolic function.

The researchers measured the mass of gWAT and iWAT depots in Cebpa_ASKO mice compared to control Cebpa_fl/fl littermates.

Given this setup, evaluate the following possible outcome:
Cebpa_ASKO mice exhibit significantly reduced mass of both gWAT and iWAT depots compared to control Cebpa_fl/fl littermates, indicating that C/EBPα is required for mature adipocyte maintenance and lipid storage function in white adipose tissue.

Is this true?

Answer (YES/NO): NO